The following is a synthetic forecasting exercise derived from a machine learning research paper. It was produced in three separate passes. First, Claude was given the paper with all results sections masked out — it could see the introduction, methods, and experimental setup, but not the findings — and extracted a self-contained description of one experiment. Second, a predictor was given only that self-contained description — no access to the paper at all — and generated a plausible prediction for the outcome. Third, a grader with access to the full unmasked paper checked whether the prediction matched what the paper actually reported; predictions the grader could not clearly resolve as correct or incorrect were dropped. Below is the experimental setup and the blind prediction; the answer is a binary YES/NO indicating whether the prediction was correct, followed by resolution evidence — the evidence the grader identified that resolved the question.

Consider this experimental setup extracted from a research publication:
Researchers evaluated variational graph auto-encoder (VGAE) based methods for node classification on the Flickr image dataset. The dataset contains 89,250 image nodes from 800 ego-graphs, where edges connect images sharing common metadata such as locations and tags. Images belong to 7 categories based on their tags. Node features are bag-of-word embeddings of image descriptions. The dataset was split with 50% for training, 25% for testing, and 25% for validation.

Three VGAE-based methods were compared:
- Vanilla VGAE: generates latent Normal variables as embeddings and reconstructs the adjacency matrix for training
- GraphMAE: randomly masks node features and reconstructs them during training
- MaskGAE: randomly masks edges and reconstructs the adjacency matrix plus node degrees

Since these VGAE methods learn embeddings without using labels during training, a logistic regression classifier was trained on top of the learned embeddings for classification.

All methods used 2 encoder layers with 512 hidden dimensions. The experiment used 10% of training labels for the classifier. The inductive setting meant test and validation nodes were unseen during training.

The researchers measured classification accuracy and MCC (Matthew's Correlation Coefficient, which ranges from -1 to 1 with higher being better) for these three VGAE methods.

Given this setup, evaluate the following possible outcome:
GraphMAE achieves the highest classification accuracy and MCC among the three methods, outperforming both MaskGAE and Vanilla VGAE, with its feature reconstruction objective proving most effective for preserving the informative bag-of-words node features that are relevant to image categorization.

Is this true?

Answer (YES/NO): NO